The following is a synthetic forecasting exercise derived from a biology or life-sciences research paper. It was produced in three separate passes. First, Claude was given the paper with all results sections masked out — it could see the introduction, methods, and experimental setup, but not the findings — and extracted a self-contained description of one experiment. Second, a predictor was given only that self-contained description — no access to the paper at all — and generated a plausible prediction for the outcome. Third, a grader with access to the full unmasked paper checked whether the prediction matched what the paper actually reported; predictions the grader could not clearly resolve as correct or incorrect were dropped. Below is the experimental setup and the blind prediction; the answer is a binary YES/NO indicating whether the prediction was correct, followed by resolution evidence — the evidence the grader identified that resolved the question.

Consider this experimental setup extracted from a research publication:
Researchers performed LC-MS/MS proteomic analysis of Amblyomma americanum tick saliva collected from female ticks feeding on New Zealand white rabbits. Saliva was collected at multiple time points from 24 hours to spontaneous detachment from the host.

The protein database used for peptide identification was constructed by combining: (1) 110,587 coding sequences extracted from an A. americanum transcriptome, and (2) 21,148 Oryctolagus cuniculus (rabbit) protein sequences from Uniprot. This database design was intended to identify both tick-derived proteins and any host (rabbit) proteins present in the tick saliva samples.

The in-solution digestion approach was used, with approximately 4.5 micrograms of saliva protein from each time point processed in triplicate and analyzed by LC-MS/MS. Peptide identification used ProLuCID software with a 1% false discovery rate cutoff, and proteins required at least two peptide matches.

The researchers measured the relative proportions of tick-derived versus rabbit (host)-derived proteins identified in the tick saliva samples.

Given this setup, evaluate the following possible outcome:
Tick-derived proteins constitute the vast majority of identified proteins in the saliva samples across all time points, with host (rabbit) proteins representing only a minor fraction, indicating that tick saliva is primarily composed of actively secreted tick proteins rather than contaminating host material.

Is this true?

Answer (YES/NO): NO